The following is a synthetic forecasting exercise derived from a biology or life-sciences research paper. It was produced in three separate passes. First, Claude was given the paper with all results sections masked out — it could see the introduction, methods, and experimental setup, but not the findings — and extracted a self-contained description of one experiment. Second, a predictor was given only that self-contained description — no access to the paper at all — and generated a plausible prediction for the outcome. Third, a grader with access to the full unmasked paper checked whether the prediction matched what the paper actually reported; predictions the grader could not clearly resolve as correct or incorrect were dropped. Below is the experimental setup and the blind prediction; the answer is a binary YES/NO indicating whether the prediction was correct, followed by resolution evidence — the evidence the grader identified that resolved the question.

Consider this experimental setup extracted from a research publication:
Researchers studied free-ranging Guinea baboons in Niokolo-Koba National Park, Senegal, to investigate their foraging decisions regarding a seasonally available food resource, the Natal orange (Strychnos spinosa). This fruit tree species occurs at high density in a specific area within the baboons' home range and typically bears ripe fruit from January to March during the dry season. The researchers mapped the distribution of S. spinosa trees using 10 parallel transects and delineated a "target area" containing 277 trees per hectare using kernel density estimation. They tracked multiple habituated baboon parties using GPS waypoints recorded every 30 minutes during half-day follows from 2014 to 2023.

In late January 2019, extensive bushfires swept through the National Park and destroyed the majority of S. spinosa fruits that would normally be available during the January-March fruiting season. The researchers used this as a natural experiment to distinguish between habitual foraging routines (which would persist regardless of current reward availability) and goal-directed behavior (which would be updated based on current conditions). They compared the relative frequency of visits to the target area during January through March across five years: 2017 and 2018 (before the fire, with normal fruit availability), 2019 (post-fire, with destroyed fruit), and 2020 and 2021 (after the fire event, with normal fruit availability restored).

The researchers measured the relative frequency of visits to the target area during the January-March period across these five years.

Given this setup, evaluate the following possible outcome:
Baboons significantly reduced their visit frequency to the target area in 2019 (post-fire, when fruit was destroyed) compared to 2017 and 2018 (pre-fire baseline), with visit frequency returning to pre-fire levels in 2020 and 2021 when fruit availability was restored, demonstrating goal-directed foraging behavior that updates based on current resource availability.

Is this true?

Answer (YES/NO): NO